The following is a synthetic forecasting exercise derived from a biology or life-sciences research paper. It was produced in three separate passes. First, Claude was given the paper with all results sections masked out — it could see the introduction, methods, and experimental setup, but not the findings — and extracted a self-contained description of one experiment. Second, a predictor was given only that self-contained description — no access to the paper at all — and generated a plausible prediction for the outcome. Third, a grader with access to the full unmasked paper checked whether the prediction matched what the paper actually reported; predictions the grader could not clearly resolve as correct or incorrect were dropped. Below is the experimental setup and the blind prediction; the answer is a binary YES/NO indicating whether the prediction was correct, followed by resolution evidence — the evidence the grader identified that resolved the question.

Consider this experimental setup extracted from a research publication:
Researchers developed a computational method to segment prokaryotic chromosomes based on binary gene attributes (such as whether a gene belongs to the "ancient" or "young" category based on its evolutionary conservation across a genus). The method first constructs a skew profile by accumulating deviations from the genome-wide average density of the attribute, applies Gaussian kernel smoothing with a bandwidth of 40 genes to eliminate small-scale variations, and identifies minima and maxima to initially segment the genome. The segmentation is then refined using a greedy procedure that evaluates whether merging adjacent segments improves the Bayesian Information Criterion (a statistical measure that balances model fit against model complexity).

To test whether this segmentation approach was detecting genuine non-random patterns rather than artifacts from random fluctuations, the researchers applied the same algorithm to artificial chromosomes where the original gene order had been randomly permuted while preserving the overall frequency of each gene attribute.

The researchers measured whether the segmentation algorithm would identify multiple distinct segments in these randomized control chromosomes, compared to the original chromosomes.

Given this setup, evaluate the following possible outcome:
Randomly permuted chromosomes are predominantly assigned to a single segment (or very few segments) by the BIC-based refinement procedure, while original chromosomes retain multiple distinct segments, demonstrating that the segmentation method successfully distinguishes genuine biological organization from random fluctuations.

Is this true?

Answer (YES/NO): YES